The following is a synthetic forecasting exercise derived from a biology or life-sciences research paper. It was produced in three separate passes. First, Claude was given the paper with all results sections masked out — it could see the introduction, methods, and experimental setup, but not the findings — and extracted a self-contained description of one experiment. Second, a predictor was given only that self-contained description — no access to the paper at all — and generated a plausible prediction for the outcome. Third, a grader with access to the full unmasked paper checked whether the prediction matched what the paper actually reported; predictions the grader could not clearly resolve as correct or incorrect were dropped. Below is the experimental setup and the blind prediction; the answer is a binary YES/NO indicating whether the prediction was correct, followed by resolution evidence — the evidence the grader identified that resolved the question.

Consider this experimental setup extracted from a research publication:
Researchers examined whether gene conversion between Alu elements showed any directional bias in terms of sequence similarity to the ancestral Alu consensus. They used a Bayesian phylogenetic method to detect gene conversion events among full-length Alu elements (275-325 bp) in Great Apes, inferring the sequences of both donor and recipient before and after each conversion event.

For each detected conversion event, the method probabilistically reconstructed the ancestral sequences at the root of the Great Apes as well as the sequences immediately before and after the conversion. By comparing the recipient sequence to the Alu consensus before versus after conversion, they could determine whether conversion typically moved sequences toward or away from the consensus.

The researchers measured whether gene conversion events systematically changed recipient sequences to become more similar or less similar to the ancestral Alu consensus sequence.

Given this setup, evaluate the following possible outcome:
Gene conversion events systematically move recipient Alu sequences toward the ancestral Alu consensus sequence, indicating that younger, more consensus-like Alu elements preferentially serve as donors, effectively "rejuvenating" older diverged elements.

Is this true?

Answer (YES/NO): NO